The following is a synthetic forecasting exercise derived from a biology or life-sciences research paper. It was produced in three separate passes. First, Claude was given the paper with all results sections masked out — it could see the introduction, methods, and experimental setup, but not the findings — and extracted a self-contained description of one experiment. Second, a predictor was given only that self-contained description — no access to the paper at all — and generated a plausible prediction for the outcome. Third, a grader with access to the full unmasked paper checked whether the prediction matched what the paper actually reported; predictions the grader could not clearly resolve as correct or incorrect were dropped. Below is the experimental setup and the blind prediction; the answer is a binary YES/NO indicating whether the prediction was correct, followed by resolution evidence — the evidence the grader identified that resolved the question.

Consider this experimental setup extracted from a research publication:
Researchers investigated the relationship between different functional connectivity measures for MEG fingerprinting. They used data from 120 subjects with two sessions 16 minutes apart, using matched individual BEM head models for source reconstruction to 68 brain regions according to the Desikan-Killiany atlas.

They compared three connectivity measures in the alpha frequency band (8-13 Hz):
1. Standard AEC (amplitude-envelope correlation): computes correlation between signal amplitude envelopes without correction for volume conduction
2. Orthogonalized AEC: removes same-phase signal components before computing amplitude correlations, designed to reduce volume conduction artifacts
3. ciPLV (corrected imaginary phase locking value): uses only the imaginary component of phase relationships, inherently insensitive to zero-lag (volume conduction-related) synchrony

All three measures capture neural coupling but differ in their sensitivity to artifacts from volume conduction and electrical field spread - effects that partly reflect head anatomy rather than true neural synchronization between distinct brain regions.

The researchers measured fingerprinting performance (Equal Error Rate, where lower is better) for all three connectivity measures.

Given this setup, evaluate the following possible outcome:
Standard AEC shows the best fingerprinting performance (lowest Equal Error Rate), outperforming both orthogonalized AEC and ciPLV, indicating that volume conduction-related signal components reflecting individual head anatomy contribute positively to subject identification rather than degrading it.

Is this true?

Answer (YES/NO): YES